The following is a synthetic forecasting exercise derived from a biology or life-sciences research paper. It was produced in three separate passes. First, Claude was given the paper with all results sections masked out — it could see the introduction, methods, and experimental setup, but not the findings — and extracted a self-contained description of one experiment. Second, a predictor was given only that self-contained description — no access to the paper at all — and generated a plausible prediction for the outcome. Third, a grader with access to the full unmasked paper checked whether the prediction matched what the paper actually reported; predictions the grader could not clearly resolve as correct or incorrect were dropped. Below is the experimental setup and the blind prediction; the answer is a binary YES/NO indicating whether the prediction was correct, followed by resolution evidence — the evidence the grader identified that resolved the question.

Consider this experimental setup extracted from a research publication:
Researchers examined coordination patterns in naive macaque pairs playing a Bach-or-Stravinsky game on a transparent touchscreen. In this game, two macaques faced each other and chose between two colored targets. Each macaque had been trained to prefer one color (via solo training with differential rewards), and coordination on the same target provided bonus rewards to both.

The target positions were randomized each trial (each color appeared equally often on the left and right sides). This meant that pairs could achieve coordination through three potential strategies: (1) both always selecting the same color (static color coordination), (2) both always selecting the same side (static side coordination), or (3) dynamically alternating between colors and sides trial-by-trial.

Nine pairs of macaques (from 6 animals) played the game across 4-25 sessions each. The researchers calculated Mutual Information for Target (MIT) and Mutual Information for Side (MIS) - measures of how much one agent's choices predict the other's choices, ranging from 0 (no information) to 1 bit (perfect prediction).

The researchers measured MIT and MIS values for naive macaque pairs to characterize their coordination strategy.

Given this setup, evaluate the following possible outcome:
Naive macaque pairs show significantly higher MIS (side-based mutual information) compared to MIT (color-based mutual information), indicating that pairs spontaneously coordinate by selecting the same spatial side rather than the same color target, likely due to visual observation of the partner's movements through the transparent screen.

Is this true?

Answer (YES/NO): NO